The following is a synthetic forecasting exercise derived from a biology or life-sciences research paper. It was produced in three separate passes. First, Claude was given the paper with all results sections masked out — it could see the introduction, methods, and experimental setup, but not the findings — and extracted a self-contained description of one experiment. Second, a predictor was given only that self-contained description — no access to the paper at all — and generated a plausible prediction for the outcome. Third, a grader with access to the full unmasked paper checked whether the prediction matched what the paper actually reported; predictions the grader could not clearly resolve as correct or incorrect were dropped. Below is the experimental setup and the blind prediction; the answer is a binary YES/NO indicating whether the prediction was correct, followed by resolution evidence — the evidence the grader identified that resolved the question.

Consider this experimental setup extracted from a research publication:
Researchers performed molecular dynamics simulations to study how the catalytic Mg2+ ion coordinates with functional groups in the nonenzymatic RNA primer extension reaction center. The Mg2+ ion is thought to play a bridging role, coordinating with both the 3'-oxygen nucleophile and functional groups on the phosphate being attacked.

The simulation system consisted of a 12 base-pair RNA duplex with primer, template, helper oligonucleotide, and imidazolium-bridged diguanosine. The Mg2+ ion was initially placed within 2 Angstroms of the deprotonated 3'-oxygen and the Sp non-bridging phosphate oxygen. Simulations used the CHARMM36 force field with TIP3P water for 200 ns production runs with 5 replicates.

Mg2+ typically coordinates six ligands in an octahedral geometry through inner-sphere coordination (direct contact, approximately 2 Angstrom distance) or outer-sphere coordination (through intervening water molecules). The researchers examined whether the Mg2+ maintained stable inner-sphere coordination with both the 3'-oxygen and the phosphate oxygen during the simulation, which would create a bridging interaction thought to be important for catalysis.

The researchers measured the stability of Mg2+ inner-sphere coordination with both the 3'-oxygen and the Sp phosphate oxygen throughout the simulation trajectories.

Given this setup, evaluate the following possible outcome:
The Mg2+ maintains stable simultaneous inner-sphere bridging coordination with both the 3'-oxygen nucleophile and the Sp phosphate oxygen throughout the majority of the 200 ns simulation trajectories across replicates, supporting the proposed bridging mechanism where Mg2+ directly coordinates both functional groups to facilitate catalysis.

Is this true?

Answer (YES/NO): YES